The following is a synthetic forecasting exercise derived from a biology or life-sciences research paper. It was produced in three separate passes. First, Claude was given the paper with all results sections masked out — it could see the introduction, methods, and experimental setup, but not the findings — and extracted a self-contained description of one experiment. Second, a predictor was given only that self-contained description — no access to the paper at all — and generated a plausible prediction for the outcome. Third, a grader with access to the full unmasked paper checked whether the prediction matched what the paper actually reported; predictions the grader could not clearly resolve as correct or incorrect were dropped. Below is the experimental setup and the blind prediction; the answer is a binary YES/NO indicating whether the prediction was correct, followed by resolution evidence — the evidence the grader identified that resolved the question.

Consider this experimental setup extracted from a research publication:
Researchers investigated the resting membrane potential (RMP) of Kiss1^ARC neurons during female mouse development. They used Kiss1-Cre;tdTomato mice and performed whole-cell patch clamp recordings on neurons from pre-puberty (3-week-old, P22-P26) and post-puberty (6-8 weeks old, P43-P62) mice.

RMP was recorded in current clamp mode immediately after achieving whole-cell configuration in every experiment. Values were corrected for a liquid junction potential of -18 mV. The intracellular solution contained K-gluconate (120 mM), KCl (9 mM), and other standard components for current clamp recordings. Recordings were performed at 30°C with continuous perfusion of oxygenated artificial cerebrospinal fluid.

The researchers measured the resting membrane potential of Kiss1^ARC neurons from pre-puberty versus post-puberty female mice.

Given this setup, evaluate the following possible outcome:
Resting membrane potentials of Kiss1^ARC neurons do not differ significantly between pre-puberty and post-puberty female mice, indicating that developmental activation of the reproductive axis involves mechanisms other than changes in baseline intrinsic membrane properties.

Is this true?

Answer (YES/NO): YES